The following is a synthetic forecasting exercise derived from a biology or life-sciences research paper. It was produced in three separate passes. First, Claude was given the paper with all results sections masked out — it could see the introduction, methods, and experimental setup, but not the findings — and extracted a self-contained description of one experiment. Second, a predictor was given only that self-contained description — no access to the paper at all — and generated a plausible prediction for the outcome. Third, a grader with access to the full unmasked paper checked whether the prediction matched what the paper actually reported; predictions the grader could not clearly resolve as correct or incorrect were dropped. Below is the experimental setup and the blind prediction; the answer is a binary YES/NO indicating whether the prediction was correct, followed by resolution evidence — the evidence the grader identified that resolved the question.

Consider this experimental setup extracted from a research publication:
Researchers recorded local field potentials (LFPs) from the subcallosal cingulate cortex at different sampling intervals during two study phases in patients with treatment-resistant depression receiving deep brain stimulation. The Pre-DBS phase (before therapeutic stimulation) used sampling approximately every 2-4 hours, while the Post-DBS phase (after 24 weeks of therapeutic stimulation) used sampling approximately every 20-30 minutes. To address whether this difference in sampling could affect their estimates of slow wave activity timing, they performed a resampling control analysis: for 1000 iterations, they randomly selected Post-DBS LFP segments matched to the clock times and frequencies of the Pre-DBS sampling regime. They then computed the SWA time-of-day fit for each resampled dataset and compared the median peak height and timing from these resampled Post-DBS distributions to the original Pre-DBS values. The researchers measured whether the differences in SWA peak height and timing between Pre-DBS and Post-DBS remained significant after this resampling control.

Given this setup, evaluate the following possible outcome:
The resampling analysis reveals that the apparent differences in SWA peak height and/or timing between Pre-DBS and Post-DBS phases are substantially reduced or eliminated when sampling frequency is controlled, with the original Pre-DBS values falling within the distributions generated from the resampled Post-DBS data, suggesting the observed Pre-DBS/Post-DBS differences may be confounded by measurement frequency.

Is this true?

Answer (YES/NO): NO